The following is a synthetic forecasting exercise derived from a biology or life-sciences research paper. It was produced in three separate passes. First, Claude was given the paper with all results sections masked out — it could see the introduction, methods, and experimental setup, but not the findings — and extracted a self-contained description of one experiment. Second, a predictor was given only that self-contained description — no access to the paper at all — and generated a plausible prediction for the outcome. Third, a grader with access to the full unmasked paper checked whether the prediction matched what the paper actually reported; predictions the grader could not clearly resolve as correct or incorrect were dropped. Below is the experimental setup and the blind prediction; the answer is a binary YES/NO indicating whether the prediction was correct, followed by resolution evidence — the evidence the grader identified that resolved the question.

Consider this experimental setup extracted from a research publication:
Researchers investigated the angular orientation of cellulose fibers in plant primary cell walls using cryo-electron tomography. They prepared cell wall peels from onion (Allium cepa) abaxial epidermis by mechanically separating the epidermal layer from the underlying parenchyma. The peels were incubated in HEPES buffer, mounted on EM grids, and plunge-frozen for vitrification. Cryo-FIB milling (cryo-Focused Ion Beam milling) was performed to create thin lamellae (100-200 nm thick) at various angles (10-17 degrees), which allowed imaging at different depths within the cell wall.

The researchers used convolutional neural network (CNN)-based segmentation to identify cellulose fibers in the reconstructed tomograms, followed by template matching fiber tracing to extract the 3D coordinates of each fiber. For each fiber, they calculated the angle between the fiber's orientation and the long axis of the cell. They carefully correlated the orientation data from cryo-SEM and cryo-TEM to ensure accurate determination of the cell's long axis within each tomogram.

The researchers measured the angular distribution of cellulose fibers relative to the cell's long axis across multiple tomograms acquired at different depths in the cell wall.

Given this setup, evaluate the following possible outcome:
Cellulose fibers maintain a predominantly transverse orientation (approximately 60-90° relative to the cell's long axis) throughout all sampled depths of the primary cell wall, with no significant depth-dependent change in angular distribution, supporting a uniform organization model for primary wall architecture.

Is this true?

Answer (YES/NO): NO